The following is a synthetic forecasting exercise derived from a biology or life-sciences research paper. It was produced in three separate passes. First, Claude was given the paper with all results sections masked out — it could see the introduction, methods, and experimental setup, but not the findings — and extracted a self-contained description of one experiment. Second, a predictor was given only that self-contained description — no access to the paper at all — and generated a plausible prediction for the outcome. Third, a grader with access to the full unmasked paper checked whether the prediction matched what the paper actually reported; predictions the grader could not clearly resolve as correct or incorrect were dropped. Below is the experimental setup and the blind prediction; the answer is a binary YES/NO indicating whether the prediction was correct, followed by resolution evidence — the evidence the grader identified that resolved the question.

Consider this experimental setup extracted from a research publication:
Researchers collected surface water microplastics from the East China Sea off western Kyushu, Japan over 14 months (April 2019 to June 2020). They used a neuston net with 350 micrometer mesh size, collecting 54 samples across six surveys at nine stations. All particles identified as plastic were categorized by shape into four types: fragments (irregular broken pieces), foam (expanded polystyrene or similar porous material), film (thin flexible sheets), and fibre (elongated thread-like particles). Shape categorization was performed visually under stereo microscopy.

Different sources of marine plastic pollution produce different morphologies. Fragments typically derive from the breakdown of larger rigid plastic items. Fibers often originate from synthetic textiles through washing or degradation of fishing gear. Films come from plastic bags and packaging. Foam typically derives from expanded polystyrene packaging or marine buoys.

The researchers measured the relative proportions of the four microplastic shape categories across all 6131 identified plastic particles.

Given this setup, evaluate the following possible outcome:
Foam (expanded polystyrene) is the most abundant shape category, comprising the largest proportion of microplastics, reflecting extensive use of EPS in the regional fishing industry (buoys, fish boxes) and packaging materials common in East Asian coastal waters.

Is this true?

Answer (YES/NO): NO